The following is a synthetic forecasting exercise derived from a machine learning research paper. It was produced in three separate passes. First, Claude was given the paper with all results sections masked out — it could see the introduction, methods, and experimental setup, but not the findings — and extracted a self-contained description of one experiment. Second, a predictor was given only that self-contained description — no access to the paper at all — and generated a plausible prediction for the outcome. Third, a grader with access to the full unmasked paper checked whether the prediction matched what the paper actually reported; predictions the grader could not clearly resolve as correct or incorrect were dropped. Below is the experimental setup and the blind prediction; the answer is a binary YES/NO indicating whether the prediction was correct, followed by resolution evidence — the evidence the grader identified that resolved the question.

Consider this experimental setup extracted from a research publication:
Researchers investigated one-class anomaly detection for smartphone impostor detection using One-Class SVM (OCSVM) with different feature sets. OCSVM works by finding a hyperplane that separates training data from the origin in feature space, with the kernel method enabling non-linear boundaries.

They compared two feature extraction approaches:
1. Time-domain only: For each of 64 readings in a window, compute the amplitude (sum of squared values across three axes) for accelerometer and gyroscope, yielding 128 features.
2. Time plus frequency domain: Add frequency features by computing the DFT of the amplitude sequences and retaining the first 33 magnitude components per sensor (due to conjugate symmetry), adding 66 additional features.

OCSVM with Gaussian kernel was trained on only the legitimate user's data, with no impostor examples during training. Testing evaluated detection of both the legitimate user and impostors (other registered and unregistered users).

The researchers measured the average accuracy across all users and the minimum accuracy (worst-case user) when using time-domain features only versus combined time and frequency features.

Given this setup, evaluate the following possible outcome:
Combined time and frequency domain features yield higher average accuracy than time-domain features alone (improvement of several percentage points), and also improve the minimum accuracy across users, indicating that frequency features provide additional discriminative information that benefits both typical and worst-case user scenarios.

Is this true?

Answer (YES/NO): YES